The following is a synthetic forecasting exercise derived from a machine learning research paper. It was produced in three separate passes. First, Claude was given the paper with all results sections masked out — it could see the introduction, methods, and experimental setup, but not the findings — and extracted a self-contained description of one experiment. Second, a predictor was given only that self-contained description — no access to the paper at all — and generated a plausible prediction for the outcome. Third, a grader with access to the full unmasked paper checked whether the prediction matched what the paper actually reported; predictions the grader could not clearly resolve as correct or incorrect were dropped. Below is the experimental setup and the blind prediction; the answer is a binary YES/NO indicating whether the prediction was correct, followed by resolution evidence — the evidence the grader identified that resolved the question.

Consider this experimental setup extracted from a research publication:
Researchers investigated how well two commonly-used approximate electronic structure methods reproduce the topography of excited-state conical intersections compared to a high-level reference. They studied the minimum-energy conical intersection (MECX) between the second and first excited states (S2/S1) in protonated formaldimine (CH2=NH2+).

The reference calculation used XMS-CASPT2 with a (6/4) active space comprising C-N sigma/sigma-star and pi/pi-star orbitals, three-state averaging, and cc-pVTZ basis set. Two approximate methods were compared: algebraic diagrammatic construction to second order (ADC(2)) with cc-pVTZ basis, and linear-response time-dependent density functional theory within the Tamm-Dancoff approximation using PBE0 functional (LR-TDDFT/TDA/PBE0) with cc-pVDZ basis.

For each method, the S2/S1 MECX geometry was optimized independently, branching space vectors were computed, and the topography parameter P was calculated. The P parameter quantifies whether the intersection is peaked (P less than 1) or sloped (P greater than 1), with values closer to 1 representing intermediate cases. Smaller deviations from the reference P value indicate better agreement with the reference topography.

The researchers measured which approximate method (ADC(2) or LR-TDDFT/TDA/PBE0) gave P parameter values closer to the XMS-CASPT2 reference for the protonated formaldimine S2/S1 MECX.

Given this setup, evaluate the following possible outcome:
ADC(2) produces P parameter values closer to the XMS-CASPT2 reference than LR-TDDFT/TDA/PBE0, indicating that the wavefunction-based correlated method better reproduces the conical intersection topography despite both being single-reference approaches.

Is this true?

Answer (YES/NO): YES